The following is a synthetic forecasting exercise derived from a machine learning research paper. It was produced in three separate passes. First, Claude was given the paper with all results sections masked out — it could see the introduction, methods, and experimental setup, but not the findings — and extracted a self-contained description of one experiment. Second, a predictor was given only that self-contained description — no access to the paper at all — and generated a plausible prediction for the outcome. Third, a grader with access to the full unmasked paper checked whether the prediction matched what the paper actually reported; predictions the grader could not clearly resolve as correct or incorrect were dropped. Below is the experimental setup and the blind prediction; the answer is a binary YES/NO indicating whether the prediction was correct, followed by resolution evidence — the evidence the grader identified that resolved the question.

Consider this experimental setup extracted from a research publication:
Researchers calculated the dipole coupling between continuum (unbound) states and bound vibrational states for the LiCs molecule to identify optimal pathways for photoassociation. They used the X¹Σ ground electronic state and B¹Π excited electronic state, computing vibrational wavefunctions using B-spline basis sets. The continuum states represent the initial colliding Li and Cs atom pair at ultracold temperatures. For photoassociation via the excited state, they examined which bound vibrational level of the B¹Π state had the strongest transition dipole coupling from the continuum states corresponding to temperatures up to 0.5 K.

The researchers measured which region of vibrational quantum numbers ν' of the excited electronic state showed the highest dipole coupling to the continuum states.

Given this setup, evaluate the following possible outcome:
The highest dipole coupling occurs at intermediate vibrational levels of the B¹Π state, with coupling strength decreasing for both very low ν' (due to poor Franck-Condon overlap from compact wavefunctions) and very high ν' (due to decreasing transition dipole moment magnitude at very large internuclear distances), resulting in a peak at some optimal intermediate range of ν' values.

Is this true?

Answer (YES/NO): NO